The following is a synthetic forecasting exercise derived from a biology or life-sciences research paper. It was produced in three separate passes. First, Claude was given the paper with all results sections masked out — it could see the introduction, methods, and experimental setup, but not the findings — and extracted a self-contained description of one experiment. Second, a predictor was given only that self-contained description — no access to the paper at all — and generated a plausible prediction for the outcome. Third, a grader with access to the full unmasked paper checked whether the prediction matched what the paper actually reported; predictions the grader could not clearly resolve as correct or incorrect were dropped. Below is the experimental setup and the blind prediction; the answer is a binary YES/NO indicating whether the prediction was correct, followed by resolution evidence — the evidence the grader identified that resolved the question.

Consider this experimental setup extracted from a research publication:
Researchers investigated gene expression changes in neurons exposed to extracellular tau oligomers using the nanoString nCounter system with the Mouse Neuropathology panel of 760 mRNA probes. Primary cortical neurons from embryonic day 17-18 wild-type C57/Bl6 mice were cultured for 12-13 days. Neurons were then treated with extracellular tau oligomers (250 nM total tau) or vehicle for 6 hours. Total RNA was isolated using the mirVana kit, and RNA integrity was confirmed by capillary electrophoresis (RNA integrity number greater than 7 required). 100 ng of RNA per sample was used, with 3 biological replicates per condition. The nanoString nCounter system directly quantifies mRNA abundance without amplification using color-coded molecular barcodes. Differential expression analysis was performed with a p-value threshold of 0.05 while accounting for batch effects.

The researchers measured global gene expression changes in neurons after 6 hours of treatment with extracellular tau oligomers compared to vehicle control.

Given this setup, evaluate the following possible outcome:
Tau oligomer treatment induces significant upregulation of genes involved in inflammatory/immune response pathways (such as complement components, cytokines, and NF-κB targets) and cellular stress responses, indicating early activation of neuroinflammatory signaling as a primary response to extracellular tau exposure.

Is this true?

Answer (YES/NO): NO